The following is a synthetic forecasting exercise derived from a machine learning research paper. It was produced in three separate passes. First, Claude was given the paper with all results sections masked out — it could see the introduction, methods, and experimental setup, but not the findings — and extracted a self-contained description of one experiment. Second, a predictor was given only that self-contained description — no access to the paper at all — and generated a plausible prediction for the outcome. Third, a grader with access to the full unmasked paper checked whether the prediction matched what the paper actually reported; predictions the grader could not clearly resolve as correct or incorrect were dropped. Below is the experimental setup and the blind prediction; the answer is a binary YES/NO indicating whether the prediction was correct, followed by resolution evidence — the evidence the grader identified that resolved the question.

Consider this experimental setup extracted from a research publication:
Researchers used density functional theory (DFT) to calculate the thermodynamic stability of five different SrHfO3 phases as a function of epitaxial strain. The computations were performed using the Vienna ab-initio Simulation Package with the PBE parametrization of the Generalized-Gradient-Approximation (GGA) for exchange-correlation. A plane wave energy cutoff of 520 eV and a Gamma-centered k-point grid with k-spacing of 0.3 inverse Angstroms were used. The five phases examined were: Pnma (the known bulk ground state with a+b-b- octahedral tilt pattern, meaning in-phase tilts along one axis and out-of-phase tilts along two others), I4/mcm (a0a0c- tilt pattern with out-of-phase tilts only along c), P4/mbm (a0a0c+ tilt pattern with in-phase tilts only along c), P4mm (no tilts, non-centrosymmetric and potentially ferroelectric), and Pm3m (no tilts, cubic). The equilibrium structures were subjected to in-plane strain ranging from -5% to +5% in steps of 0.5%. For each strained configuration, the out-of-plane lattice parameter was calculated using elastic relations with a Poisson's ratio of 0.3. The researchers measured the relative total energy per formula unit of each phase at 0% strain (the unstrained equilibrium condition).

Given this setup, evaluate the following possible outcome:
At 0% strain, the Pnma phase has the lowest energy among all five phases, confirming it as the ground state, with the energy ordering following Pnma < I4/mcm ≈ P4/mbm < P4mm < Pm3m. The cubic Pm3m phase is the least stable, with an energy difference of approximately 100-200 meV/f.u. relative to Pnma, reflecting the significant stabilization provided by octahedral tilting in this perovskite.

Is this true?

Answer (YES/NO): NO